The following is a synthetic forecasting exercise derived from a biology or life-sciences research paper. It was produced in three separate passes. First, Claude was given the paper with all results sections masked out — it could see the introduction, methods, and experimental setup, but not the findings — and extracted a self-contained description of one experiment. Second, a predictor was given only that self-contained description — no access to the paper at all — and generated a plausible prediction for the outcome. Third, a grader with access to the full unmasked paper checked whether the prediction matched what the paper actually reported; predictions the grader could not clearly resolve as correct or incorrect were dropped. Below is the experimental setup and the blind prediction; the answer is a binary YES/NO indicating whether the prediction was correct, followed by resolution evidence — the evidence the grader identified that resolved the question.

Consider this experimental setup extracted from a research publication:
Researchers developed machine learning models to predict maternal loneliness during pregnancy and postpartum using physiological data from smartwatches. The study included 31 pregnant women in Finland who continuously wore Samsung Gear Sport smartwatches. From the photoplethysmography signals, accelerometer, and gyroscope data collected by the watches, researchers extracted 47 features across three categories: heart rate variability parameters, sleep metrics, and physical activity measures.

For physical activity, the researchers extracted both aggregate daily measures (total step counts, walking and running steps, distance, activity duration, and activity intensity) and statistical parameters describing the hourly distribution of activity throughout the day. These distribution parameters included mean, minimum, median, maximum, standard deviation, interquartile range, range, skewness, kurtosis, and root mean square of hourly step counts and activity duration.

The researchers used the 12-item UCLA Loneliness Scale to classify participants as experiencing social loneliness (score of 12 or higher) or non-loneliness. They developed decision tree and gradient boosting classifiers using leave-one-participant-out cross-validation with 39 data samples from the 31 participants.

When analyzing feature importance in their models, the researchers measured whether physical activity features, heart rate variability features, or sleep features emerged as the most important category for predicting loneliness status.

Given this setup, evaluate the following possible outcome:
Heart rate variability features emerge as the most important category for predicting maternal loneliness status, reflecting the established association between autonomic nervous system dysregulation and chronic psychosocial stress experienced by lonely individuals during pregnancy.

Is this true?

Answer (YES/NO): NO